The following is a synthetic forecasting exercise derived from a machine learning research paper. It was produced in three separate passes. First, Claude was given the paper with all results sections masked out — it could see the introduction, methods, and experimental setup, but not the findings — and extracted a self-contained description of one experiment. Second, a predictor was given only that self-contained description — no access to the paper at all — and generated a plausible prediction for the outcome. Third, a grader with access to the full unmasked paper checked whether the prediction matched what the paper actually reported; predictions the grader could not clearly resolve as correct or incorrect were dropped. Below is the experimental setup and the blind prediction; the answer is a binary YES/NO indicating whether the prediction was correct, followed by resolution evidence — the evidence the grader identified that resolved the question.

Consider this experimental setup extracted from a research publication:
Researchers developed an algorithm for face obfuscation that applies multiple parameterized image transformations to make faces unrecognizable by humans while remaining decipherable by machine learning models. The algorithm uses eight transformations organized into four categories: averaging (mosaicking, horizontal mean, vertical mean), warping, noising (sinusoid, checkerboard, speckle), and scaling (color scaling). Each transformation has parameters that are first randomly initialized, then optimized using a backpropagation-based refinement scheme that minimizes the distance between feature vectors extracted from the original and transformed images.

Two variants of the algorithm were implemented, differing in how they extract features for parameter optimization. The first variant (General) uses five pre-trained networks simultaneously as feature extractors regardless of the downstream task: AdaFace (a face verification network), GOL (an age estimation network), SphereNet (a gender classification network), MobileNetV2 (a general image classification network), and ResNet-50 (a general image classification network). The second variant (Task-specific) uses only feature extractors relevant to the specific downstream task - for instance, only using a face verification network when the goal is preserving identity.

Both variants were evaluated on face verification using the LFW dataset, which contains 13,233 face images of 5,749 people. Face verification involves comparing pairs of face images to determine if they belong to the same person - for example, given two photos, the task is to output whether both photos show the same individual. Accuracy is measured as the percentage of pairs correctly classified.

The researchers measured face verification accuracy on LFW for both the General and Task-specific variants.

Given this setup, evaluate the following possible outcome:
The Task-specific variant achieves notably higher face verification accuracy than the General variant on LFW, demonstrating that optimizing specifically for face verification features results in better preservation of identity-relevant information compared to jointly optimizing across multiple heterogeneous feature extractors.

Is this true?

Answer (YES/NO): YES